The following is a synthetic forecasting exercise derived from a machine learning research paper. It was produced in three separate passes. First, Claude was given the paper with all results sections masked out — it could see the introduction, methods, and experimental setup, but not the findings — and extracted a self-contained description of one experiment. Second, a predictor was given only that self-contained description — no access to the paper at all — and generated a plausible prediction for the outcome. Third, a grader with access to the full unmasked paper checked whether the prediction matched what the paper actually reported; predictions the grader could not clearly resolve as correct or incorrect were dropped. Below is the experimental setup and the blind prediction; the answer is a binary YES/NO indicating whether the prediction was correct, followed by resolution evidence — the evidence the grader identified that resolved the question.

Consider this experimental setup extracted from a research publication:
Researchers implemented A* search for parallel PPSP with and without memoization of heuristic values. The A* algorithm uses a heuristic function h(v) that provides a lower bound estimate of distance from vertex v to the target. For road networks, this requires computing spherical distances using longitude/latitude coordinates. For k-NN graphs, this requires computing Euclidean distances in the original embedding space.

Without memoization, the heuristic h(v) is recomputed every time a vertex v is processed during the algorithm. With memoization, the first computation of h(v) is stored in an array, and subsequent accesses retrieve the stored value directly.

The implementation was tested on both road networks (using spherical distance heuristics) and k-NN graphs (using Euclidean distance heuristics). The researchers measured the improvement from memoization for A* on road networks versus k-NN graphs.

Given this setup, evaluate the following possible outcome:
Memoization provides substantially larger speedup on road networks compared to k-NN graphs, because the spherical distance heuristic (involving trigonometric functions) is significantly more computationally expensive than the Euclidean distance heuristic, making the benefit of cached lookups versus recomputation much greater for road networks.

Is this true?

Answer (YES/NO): YES